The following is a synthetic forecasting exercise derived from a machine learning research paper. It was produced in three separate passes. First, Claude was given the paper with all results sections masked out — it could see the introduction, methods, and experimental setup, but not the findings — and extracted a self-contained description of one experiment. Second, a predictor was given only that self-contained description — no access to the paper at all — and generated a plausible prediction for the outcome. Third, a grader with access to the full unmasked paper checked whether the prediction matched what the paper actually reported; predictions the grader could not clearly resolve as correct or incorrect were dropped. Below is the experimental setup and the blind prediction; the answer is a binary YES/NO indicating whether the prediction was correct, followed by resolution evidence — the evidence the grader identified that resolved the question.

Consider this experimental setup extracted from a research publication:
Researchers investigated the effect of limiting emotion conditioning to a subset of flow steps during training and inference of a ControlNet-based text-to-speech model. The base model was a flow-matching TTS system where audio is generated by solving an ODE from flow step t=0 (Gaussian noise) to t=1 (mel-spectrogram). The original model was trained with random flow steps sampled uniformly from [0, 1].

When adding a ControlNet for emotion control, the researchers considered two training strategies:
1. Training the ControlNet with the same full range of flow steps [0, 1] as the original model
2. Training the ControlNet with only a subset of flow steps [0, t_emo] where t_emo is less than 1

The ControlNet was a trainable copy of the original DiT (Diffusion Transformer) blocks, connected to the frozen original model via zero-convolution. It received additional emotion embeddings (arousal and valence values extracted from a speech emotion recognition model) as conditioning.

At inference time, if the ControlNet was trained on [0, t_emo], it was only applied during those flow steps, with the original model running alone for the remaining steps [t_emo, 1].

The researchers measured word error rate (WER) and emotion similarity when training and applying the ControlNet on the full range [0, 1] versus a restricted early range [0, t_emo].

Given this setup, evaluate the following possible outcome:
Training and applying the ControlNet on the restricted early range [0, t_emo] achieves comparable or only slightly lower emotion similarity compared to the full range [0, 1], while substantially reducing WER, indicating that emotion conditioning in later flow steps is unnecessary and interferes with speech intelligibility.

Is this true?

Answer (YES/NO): NO